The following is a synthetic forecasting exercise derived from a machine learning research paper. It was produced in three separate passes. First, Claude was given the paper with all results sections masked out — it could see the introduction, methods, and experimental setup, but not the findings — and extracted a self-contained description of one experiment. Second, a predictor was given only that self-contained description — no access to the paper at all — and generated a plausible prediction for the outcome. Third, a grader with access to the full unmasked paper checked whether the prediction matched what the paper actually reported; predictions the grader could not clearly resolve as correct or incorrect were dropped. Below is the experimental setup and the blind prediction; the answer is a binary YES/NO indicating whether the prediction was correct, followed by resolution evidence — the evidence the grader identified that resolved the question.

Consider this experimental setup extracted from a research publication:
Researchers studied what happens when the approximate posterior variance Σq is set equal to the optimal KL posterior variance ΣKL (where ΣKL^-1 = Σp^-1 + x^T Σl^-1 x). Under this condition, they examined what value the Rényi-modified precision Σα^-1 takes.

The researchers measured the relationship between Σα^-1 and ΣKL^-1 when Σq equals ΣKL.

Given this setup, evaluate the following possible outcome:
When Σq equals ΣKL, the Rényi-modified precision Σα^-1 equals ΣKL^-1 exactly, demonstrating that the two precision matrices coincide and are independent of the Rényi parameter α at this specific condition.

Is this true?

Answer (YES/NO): NO